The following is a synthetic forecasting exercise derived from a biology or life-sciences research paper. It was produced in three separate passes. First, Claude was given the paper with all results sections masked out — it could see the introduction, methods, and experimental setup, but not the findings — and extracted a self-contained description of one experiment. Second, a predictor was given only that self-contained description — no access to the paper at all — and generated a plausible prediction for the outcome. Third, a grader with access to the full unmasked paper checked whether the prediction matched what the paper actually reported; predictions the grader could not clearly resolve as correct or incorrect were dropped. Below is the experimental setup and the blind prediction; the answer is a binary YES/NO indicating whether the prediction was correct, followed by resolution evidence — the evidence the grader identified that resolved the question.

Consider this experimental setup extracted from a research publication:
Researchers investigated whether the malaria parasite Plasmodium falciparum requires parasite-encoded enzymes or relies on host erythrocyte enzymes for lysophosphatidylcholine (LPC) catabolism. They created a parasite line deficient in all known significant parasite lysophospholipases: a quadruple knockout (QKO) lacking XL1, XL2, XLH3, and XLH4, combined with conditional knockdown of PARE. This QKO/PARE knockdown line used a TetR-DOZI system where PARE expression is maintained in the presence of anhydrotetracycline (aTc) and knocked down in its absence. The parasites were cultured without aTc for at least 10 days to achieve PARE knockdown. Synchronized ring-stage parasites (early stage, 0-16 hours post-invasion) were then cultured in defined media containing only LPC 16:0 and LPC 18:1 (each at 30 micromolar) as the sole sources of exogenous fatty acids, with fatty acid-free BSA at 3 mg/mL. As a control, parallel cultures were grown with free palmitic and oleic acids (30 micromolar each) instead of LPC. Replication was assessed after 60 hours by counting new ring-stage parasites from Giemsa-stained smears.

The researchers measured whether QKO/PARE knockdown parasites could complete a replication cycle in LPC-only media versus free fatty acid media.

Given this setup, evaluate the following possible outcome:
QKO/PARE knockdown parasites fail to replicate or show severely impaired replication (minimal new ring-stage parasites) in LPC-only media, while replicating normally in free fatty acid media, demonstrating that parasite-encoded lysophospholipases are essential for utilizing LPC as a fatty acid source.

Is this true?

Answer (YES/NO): YES